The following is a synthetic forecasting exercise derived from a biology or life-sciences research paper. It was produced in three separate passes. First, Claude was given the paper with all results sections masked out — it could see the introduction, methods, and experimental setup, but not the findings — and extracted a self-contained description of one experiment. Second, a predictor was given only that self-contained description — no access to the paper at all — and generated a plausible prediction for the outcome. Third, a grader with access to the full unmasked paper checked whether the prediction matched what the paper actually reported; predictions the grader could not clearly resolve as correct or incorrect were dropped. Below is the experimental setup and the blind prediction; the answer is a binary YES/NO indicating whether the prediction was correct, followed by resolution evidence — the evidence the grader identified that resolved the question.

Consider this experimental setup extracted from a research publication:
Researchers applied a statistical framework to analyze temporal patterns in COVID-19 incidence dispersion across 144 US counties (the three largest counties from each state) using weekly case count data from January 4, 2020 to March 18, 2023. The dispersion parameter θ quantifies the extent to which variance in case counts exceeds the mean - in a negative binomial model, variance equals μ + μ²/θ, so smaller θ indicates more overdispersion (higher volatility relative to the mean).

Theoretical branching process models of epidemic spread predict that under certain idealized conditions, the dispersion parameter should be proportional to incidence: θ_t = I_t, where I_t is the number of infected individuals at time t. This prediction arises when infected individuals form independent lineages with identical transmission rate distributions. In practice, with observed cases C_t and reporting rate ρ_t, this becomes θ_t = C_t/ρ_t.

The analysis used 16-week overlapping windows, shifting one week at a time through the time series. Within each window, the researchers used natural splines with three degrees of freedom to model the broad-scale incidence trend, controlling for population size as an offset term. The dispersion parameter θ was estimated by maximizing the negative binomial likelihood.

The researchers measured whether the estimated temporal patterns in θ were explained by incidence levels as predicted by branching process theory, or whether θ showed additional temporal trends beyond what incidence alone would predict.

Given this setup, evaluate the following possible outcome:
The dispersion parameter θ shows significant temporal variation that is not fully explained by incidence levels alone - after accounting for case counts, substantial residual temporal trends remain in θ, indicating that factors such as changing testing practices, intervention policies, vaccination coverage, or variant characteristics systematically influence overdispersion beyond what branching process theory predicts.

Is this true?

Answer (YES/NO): YES